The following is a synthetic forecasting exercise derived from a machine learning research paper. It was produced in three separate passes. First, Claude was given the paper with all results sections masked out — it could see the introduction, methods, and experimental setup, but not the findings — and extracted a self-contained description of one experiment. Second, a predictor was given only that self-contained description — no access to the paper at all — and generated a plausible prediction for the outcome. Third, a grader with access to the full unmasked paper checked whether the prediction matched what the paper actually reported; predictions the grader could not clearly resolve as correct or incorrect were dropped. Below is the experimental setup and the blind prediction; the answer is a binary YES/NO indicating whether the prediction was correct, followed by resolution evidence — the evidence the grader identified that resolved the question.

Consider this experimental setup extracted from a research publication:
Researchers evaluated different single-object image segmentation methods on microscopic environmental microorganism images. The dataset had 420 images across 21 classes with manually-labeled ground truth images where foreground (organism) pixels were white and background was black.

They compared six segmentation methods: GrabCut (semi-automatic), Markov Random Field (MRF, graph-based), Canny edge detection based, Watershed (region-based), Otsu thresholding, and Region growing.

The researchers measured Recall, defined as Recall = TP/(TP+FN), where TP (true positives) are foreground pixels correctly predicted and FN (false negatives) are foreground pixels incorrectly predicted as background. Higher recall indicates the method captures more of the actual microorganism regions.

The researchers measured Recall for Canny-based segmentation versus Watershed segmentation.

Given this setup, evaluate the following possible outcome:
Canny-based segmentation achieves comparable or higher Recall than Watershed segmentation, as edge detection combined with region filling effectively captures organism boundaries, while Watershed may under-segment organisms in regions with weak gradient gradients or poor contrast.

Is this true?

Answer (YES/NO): YES